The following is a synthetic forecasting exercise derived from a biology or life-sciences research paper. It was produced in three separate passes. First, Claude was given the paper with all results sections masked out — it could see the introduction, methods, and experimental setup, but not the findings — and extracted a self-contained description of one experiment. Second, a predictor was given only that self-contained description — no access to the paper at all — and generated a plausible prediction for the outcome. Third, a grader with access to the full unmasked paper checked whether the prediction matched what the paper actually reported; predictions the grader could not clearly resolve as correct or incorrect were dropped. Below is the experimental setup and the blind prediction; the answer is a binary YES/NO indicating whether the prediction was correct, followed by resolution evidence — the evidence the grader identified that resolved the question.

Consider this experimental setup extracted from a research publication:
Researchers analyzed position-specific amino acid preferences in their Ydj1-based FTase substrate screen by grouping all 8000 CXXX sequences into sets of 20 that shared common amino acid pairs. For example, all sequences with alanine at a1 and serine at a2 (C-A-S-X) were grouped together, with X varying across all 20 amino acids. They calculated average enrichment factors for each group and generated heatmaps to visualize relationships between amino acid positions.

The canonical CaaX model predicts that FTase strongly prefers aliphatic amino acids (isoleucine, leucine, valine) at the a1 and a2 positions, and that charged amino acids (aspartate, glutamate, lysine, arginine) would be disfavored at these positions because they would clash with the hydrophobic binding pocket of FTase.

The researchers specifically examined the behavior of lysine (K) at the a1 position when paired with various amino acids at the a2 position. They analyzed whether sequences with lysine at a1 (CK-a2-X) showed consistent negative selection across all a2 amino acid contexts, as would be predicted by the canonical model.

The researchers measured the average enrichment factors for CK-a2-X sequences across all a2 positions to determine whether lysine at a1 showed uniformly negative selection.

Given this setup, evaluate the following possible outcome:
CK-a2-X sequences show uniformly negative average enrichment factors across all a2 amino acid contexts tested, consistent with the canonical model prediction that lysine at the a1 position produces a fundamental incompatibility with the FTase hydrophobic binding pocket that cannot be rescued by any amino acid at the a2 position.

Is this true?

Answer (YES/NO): NO